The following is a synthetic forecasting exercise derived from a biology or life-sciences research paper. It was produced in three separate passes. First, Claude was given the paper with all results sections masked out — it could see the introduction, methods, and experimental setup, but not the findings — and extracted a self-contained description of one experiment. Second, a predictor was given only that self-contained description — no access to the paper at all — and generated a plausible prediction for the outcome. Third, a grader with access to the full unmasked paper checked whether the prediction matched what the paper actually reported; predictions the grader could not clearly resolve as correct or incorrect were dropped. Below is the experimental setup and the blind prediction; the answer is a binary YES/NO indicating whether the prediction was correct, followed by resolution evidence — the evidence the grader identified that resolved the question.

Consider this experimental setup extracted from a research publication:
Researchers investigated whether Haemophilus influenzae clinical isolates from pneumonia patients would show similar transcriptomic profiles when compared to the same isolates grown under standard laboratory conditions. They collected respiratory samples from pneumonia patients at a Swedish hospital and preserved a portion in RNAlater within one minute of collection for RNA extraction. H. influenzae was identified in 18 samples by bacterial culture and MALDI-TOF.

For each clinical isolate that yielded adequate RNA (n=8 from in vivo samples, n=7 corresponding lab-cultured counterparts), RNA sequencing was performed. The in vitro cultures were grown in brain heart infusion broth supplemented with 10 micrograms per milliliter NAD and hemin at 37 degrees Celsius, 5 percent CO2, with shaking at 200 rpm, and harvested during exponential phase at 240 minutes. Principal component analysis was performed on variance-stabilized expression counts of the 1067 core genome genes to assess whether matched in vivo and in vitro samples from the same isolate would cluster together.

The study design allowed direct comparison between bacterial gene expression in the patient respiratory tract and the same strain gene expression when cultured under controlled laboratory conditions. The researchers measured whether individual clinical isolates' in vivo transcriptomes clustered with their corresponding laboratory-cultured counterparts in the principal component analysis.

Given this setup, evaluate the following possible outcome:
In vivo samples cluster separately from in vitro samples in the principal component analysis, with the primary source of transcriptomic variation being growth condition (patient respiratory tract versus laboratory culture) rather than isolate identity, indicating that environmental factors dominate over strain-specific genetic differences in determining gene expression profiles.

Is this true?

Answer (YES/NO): YES